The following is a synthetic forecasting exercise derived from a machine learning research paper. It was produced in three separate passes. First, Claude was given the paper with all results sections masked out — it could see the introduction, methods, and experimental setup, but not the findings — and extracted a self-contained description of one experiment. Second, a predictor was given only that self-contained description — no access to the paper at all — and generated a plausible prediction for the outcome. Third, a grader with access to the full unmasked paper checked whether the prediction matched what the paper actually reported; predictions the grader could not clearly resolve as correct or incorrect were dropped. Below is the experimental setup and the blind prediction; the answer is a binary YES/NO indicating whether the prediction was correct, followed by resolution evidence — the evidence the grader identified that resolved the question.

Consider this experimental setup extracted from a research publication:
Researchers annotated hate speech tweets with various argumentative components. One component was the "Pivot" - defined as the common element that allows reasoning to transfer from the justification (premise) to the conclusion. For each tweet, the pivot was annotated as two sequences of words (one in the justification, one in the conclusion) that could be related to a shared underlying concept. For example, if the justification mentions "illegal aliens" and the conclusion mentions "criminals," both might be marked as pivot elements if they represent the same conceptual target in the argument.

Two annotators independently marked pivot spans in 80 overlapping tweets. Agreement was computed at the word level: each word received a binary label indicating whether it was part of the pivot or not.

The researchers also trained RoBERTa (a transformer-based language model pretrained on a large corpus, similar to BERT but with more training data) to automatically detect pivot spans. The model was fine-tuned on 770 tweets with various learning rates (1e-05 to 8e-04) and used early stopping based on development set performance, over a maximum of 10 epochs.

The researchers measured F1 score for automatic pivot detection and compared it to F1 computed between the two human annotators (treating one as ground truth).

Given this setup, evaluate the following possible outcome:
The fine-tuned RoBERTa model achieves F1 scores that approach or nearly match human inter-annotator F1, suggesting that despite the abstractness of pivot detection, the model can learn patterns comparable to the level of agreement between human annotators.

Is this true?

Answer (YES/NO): NO